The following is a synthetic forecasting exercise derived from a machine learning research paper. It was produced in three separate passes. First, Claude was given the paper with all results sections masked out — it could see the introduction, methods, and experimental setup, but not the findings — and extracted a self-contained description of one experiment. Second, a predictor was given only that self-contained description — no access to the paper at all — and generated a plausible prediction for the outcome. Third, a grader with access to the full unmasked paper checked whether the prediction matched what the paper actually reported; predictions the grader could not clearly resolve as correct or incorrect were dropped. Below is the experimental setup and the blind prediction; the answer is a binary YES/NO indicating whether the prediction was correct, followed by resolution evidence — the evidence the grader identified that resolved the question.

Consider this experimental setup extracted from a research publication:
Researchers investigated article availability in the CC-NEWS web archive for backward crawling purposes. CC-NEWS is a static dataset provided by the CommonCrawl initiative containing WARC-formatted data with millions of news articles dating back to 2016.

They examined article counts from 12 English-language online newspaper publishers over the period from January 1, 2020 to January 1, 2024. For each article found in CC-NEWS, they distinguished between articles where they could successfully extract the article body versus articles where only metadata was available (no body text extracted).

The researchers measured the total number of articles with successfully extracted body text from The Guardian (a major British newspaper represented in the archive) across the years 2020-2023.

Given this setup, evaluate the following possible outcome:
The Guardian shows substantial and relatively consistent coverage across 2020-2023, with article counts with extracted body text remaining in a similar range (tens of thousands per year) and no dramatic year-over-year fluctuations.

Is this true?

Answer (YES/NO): NO